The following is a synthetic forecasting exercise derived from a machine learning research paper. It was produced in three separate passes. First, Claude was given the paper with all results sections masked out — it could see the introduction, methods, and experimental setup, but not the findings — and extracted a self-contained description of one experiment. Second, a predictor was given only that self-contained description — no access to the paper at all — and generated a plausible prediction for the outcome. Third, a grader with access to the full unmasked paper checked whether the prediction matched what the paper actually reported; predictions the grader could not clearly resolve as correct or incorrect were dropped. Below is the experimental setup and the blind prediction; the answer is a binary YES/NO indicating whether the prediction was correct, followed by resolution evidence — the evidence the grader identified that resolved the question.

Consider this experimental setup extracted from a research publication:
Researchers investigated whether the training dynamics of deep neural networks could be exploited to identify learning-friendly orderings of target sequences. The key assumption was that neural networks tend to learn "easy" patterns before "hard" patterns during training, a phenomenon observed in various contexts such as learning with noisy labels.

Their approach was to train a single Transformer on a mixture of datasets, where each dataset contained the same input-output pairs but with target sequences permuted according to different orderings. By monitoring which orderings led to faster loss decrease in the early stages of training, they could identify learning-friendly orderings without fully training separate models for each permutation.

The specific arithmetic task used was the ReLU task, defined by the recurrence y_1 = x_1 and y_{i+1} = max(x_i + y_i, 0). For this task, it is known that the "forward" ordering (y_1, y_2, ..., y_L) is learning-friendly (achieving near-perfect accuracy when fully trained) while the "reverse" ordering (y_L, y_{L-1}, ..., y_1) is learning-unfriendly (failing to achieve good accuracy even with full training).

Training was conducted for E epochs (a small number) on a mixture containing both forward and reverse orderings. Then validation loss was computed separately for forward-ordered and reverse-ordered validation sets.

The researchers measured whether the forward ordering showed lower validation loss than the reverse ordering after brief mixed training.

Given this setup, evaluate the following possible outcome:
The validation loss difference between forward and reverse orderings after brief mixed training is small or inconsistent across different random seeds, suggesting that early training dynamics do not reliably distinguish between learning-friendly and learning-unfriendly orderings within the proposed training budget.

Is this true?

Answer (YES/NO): NO